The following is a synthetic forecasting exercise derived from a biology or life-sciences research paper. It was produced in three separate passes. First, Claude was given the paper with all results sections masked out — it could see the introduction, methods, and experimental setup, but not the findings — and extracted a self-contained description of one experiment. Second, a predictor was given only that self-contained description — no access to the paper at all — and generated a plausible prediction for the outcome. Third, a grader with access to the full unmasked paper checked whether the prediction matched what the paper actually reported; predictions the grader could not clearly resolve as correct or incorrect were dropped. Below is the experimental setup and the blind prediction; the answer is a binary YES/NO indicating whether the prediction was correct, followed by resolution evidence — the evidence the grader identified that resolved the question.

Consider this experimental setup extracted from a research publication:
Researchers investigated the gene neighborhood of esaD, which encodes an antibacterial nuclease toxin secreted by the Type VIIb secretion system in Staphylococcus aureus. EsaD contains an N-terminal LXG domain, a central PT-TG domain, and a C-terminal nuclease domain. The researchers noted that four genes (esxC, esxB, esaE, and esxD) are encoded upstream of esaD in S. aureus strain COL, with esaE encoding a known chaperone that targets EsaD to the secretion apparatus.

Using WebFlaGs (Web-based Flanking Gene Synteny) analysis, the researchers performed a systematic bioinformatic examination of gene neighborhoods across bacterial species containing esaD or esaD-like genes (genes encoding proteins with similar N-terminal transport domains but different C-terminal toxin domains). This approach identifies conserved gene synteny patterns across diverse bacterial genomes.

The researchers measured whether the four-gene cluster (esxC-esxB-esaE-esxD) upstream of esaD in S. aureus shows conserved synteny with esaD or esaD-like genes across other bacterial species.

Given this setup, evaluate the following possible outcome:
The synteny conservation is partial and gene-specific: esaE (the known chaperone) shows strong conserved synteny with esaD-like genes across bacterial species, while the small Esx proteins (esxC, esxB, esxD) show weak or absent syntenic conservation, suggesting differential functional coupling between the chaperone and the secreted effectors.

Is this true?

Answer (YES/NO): NO